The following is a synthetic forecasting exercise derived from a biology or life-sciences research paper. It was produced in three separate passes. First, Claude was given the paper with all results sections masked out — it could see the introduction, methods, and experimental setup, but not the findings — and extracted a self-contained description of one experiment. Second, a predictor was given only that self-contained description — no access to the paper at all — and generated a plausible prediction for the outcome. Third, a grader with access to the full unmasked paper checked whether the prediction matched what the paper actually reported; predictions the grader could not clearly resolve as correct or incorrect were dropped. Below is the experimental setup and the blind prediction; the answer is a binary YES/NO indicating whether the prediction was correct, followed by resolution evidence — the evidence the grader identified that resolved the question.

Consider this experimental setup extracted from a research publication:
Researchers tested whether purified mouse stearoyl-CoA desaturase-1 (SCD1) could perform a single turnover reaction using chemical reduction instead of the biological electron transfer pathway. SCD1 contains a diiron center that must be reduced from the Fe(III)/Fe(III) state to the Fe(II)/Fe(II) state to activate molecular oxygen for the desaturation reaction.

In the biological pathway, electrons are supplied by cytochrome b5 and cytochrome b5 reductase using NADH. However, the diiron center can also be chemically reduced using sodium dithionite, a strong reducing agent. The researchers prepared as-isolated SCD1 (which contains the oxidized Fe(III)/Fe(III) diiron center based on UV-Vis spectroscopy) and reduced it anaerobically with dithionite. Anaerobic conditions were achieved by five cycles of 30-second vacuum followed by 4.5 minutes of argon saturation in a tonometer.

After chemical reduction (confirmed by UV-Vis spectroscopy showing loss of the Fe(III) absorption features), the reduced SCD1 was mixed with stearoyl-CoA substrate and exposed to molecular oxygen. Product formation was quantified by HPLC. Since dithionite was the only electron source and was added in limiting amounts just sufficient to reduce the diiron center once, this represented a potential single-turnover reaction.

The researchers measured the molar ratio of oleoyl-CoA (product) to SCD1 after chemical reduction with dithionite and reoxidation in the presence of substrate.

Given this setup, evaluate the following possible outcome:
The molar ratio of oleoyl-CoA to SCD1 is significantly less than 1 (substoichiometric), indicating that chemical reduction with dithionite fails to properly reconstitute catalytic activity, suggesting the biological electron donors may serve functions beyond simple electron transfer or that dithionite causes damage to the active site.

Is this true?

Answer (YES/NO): NO